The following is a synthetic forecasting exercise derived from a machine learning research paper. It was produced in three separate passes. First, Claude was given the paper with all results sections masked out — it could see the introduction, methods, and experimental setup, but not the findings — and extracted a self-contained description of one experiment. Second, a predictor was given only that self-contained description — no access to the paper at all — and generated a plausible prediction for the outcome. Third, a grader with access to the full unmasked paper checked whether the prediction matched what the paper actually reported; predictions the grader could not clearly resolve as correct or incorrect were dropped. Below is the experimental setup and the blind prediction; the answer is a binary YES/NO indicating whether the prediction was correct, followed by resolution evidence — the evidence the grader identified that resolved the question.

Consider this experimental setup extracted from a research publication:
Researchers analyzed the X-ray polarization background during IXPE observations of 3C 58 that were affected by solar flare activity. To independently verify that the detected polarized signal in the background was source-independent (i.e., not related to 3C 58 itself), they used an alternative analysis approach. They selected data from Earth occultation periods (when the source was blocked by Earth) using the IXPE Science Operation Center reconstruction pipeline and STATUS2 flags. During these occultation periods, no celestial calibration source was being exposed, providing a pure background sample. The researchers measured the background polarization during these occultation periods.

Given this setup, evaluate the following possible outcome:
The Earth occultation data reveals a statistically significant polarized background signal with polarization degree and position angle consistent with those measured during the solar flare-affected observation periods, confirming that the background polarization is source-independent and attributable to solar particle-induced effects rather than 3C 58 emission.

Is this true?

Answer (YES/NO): NO